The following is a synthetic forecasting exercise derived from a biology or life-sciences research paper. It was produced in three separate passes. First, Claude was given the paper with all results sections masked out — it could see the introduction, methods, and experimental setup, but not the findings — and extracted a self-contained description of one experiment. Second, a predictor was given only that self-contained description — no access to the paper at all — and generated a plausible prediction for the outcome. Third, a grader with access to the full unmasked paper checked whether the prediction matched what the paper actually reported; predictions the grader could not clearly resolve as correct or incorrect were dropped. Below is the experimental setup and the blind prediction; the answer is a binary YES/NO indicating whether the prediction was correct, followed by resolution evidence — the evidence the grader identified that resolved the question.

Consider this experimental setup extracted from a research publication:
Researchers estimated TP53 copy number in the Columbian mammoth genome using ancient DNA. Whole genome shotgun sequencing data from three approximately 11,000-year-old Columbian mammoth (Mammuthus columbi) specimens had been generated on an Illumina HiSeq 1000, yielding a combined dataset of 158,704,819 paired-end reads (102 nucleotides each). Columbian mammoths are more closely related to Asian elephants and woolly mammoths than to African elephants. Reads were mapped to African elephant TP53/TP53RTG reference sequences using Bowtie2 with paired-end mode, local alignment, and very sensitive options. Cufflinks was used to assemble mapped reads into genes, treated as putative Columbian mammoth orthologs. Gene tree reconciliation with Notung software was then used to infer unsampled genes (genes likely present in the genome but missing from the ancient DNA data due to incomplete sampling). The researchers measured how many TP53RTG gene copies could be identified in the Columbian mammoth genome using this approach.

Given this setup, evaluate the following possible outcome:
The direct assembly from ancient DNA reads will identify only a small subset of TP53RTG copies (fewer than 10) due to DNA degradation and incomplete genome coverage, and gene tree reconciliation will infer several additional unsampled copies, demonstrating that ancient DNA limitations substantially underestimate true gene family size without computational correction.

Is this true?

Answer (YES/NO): NO